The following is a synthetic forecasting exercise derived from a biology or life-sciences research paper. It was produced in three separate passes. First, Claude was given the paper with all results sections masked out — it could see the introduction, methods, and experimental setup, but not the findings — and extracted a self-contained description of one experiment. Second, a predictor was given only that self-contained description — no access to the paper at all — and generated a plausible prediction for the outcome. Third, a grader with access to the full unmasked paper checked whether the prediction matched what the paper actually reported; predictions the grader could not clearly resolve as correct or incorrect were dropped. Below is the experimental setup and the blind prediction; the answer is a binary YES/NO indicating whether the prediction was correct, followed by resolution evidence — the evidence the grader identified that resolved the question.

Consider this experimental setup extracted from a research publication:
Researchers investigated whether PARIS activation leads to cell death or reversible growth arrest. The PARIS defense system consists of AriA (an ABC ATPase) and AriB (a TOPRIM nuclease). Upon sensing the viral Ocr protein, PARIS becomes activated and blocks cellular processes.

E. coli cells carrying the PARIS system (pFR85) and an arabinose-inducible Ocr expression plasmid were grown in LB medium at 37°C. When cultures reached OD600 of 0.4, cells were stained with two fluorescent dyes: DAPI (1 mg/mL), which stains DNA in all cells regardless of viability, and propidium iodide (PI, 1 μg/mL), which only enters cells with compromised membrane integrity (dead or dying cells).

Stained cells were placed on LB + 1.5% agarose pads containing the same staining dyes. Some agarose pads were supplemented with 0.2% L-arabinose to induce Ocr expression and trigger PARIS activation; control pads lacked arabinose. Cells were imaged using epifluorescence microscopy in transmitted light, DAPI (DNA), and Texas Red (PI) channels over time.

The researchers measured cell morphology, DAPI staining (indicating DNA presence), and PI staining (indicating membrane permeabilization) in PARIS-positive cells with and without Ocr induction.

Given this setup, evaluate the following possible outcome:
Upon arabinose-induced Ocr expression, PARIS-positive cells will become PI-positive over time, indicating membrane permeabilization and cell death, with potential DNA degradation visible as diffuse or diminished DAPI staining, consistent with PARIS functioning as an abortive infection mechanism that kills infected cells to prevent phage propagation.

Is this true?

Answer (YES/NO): NO